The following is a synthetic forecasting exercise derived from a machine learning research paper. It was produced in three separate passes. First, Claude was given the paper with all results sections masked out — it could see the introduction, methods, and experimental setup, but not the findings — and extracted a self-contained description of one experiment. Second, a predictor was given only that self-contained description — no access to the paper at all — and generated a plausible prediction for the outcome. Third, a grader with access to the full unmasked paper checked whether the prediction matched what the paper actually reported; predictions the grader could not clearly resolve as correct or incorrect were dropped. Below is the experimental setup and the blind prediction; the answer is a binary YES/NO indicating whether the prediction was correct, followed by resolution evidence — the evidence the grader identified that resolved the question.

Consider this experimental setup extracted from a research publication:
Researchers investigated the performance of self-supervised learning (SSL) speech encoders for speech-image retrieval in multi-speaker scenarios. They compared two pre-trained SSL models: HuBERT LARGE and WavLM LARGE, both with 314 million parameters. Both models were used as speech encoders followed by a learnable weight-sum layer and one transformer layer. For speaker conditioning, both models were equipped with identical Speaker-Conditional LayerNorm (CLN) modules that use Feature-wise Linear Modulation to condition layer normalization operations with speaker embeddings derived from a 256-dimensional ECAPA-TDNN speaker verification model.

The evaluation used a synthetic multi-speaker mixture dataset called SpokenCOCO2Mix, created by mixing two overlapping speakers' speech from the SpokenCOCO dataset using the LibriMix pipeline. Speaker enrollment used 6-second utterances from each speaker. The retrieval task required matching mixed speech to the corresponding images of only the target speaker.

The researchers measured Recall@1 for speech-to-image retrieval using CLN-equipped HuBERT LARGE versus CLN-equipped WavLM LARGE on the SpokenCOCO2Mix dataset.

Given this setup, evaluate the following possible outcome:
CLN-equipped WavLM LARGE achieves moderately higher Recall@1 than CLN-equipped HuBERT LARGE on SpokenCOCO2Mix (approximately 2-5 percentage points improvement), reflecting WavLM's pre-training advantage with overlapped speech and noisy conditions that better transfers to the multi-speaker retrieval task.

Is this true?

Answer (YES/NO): NO